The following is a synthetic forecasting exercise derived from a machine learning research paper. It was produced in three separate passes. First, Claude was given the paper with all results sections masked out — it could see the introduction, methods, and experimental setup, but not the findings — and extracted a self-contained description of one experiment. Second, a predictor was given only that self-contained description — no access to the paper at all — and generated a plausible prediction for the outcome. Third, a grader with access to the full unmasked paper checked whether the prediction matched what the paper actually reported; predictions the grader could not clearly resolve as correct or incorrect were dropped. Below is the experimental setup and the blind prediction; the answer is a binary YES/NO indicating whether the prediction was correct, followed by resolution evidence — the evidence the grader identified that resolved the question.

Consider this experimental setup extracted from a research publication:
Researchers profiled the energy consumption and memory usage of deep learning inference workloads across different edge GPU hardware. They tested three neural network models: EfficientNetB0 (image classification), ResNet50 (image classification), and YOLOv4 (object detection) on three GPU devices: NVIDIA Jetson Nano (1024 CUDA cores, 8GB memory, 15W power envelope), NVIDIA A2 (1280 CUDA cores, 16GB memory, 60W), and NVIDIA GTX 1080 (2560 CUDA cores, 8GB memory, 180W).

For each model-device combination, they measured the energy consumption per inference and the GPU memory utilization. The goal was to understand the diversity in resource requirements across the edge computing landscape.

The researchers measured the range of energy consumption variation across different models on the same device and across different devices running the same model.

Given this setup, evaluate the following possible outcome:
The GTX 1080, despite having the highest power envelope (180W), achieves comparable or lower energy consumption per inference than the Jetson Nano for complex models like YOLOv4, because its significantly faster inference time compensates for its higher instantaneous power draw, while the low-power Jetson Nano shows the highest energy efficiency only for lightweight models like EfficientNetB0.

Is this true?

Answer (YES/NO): NO